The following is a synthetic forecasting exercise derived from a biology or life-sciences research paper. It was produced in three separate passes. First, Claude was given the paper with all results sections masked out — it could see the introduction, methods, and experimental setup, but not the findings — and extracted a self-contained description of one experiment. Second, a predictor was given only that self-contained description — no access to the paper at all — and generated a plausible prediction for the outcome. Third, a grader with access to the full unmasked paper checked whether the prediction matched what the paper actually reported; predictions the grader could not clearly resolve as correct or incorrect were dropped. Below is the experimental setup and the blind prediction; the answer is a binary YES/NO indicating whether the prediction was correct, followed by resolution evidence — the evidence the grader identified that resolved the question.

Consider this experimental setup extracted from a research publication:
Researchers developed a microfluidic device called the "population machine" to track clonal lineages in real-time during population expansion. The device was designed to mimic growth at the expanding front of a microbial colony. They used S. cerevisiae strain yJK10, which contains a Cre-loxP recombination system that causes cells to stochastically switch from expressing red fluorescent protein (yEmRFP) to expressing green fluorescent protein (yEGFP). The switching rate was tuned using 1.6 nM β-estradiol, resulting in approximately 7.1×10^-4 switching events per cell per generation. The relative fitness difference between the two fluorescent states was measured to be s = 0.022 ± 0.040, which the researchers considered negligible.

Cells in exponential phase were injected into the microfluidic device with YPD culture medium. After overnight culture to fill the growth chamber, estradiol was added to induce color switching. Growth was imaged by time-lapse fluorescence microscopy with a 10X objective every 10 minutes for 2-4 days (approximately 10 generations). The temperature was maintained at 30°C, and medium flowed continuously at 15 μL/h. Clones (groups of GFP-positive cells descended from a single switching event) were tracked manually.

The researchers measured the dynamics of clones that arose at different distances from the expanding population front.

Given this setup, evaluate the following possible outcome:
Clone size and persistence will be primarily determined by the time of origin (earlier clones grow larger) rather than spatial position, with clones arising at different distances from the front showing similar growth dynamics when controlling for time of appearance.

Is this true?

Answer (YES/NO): NO